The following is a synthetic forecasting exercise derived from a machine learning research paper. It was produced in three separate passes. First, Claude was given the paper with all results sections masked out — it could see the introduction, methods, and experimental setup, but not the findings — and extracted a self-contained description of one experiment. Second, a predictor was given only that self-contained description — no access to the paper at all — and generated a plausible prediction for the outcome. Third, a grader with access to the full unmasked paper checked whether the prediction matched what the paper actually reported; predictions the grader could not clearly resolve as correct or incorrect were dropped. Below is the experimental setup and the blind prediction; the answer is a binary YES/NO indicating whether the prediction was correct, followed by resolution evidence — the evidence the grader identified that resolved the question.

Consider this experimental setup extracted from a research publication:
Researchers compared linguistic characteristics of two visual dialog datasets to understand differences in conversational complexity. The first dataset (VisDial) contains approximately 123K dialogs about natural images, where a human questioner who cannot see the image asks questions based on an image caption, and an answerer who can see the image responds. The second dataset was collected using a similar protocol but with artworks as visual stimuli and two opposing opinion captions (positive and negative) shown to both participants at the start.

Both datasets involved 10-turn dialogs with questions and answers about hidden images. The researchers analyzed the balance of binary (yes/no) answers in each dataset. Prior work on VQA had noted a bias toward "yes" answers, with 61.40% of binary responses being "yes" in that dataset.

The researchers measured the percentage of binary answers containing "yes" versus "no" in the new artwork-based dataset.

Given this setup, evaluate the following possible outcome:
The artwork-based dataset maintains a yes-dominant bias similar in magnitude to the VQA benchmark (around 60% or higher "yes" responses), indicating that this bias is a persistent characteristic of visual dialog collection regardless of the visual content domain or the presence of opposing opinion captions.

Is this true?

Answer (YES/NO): NO